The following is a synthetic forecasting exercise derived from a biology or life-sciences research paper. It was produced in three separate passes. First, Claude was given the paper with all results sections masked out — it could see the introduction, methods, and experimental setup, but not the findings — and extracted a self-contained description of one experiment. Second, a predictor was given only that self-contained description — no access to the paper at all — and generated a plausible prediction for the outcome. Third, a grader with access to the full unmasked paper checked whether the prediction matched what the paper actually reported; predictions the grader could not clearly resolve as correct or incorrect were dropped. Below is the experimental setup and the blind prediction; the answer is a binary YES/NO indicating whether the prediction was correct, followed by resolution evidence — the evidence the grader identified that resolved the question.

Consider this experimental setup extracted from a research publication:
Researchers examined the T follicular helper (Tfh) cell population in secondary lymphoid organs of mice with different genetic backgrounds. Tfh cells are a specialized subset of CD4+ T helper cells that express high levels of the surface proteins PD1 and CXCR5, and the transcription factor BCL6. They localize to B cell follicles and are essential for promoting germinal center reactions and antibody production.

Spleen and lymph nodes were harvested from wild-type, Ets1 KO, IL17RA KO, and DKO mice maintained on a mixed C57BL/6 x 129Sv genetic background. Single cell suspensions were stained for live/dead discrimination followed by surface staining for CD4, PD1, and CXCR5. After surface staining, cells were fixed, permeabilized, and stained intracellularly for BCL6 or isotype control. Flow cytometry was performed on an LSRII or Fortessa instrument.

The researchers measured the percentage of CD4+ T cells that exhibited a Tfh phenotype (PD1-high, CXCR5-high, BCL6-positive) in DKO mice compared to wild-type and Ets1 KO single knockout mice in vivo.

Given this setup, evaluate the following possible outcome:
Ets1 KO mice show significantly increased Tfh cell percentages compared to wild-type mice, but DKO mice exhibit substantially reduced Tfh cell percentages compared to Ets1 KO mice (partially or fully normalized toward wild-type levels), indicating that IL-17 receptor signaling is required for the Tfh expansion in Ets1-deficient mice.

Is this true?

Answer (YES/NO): NO